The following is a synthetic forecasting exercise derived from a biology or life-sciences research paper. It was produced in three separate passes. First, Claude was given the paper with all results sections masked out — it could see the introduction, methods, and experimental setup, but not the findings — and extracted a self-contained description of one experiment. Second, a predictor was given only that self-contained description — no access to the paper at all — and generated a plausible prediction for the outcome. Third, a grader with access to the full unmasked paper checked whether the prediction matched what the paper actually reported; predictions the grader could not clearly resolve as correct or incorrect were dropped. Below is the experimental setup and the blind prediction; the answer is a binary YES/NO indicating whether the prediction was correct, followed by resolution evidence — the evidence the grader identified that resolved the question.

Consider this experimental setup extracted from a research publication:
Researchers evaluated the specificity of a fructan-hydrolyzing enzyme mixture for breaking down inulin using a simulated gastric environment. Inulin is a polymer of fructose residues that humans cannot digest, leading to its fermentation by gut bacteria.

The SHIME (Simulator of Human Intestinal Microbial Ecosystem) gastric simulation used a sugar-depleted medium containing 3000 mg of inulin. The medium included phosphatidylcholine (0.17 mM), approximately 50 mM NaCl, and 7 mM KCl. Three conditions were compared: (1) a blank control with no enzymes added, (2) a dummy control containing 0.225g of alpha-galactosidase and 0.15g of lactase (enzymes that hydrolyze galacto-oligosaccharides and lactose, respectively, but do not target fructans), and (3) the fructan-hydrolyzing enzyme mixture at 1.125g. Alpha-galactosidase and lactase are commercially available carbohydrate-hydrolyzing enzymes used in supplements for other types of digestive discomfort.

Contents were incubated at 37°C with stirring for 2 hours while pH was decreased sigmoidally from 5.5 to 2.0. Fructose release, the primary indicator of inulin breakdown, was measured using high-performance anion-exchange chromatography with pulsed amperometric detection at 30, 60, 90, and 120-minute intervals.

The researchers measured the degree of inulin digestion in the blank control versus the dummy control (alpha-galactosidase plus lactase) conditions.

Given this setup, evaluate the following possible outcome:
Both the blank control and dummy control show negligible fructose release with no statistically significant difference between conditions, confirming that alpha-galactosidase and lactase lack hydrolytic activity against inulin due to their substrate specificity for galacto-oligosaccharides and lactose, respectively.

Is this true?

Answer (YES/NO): YES